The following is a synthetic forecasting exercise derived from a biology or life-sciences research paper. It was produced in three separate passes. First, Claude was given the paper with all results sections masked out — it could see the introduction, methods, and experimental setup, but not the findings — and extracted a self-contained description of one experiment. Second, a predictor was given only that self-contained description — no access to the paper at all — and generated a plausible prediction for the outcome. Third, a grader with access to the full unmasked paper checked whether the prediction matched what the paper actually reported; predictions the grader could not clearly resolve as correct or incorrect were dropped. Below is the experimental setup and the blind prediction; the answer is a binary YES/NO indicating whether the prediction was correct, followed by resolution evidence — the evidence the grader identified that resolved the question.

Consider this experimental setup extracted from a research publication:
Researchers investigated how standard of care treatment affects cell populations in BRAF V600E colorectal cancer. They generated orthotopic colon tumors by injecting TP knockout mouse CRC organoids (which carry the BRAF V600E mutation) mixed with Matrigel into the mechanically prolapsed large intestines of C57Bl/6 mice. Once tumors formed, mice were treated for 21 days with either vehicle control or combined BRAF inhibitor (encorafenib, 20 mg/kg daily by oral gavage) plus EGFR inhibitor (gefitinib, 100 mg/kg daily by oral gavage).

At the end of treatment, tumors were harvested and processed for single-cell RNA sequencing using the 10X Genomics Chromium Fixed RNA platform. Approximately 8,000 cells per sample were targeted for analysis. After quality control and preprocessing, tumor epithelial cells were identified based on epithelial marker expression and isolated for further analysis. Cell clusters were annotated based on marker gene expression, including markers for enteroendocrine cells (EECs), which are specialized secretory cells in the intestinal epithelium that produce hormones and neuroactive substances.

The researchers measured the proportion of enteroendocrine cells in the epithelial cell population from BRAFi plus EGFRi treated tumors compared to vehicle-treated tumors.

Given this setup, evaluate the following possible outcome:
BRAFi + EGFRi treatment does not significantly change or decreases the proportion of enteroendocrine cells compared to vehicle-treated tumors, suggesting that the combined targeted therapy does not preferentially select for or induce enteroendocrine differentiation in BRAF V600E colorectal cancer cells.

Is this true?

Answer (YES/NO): NO